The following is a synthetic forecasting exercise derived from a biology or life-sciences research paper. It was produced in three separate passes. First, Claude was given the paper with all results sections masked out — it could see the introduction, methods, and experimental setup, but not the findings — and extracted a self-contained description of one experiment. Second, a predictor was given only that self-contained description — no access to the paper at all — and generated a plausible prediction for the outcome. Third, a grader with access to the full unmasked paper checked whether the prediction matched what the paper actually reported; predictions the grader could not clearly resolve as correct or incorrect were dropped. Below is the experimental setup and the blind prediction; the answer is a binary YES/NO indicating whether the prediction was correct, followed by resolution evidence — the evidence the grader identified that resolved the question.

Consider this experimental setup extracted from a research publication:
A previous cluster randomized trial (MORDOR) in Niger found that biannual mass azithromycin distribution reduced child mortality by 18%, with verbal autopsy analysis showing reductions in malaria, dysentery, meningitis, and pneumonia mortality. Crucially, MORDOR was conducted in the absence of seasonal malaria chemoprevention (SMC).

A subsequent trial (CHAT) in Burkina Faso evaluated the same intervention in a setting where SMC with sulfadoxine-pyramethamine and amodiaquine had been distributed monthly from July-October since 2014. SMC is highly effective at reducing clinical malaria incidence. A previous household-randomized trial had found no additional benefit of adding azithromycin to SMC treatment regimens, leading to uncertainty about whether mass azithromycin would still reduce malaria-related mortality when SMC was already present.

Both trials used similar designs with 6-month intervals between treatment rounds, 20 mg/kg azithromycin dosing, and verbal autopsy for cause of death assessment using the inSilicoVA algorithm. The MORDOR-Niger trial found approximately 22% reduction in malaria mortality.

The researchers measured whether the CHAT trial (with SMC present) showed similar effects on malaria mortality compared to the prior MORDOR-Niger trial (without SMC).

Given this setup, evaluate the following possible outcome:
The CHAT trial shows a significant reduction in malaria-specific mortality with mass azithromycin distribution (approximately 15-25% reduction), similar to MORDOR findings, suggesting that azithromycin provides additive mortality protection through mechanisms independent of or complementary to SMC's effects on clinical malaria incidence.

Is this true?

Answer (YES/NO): NO